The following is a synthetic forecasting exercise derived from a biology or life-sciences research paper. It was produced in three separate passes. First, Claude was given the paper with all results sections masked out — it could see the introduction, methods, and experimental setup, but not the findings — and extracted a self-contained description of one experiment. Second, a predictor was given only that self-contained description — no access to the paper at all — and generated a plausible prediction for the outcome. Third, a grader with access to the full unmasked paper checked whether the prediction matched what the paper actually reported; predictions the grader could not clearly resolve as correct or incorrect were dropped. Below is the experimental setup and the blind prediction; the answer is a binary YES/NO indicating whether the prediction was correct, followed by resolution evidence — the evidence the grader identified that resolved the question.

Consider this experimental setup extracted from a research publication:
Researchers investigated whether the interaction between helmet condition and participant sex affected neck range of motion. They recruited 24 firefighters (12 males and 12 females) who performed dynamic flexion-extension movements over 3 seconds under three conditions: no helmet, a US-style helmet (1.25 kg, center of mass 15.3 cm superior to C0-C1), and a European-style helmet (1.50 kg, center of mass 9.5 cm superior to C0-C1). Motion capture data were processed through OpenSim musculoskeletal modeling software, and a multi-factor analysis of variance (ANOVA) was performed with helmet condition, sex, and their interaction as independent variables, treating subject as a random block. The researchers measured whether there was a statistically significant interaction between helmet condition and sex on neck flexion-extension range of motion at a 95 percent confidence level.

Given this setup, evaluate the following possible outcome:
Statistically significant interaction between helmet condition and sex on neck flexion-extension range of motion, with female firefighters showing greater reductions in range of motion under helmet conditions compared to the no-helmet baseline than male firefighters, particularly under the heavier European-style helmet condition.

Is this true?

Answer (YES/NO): NO